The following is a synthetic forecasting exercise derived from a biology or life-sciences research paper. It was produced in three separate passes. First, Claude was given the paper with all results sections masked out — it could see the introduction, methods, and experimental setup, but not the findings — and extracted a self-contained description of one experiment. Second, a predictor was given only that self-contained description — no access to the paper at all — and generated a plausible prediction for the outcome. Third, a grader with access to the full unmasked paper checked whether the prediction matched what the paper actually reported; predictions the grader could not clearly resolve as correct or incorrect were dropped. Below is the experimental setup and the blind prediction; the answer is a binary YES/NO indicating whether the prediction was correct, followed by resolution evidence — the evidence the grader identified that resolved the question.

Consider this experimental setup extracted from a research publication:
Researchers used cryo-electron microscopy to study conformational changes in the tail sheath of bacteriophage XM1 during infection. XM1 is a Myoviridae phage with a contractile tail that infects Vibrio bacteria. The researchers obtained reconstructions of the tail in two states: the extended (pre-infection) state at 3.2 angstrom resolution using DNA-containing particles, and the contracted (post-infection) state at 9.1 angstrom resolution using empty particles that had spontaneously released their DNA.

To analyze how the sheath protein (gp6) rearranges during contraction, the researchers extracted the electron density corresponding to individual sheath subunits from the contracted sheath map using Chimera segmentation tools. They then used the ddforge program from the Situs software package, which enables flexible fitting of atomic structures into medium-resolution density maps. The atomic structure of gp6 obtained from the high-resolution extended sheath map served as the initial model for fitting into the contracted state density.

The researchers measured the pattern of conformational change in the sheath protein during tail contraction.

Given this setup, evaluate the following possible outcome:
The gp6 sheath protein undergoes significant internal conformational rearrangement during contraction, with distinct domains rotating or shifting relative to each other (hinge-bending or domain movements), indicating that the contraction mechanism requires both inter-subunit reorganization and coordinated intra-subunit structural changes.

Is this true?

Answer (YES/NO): NO